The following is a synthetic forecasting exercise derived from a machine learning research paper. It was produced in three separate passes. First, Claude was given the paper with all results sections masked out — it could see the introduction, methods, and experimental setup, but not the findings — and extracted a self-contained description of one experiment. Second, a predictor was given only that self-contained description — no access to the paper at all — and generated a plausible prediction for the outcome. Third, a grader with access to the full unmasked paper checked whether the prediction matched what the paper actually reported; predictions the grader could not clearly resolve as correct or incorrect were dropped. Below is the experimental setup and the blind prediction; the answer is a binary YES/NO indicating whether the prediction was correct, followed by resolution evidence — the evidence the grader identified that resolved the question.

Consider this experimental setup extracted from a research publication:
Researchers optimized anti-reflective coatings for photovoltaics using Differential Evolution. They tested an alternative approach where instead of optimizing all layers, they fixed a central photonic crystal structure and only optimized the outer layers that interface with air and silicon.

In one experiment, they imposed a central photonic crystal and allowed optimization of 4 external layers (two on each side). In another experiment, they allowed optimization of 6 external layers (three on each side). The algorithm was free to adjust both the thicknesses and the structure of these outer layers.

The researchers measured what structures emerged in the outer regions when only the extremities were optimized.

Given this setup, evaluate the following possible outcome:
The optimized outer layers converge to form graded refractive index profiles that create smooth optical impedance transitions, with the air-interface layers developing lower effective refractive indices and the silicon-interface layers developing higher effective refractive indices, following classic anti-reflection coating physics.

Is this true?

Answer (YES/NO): NO